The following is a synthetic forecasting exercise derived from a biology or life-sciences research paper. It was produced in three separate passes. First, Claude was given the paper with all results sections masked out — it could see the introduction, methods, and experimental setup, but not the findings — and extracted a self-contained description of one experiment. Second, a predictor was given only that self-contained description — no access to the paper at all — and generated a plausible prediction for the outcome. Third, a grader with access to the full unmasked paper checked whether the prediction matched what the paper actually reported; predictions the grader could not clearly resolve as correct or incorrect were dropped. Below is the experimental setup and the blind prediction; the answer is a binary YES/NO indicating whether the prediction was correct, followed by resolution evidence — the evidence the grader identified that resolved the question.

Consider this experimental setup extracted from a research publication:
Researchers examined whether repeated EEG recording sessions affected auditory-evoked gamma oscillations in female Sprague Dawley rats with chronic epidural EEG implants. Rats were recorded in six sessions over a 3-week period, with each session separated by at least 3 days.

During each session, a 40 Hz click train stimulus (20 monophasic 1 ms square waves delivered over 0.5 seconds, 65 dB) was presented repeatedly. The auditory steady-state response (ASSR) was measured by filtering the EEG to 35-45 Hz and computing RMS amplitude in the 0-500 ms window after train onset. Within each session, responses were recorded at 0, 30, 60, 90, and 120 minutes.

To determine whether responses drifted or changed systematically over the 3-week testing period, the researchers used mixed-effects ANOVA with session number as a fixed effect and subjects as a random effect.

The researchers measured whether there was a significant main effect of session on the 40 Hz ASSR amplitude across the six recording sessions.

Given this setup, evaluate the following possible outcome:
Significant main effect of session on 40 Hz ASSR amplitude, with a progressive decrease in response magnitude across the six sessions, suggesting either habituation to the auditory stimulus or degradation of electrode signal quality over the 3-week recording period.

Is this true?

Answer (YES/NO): NO